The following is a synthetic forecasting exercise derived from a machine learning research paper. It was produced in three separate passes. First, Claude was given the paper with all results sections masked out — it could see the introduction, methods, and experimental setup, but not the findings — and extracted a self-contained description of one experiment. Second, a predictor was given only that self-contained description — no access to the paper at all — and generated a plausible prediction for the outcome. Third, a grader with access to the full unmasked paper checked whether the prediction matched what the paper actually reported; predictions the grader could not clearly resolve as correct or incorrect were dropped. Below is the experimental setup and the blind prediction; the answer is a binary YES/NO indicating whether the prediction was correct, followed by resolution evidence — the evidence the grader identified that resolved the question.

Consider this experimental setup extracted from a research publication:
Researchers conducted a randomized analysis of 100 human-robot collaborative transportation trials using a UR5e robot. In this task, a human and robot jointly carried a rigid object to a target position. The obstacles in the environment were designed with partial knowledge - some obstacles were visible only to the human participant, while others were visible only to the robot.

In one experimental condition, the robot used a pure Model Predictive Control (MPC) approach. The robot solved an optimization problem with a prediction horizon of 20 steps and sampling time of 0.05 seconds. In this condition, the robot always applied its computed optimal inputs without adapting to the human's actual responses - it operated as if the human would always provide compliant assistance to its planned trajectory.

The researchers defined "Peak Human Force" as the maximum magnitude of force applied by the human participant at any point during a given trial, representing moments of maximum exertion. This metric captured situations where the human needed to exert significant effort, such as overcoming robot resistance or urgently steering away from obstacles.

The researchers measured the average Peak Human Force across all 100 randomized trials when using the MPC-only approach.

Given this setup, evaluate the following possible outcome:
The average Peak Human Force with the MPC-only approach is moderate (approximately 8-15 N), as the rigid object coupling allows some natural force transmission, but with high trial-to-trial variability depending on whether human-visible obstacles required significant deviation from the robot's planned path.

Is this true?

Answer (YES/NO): NO